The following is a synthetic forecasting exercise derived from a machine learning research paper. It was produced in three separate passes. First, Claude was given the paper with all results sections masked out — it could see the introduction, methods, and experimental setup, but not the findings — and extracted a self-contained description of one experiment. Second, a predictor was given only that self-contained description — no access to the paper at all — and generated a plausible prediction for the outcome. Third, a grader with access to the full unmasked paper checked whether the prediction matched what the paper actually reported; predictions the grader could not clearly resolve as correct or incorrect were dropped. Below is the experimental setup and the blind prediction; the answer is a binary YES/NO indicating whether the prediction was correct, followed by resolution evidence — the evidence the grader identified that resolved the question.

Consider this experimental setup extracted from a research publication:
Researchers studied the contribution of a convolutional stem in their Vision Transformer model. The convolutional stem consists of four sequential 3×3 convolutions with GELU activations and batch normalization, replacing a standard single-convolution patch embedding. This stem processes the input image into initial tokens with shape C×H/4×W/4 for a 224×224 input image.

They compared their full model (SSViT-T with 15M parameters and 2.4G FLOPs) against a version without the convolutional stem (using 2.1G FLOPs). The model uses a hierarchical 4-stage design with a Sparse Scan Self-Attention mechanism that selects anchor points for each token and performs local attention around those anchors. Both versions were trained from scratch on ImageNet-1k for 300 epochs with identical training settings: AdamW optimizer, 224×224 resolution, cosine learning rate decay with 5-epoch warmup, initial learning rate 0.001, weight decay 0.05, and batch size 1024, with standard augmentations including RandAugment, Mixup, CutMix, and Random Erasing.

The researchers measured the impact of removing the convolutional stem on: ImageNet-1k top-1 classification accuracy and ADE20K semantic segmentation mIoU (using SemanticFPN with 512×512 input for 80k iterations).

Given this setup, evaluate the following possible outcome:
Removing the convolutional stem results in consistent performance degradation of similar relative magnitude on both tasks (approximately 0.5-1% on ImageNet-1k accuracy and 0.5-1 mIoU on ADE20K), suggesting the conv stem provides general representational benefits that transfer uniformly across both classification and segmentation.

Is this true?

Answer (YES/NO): NO